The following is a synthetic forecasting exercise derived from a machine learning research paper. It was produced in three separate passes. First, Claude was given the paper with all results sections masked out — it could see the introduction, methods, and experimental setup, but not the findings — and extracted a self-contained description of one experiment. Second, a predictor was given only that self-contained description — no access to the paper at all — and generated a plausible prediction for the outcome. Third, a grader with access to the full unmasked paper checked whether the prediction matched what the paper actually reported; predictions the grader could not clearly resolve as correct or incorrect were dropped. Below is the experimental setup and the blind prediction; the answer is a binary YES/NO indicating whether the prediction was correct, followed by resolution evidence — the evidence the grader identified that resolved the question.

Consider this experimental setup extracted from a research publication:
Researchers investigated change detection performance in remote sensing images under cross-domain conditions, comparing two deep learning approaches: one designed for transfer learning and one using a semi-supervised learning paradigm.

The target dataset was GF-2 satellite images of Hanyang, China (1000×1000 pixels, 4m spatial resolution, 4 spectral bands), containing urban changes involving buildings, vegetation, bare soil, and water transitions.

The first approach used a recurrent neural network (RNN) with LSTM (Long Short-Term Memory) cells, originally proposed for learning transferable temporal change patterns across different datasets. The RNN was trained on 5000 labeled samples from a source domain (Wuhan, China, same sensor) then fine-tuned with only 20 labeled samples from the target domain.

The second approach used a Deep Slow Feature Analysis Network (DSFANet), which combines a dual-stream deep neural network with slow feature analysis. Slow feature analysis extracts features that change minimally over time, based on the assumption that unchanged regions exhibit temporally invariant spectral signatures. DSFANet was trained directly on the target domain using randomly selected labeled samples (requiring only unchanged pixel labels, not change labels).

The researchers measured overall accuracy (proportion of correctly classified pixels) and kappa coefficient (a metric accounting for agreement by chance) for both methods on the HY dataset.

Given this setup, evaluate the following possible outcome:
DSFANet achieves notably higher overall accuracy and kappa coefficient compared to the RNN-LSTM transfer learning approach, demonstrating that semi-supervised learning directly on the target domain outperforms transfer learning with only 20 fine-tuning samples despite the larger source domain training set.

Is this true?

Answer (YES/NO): YES